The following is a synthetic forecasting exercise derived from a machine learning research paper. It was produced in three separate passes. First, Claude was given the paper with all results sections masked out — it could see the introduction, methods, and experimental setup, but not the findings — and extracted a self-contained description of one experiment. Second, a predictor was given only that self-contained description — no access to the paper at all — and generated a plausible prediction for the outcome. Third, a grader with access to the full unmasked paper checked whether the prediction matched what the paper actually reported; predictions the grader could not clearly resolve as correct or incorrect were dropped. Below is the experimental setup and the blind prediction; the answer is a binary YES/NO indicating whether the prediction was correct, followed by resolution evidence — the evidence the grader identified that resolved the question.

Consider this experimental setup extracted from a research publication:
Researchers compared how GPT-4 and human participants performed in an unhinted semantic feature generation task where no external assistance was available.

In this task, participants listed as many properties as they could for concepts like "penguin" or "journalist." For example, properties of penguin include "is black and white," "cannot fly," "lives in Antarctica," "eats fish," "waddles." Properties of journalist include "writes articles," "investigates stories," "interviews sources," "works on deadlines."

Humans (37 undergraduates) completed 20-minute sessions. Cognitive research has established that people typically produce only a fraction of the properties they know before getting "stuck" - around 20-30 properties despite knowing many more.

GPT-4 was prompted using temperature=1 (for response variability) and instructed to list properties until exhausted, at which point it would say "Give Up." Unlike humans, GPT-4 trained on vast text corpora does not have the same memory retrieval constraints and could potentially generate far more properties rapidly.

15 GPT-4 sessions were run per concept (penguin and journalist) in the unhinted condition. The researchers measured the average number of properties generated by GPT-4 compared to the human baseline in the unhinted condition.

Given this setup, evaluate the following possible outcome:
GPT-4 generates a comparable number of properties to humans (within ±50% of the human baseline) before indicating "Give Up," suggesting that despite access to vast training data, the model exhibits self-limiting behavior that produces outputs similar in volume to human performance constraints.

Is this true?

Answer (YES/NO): YES